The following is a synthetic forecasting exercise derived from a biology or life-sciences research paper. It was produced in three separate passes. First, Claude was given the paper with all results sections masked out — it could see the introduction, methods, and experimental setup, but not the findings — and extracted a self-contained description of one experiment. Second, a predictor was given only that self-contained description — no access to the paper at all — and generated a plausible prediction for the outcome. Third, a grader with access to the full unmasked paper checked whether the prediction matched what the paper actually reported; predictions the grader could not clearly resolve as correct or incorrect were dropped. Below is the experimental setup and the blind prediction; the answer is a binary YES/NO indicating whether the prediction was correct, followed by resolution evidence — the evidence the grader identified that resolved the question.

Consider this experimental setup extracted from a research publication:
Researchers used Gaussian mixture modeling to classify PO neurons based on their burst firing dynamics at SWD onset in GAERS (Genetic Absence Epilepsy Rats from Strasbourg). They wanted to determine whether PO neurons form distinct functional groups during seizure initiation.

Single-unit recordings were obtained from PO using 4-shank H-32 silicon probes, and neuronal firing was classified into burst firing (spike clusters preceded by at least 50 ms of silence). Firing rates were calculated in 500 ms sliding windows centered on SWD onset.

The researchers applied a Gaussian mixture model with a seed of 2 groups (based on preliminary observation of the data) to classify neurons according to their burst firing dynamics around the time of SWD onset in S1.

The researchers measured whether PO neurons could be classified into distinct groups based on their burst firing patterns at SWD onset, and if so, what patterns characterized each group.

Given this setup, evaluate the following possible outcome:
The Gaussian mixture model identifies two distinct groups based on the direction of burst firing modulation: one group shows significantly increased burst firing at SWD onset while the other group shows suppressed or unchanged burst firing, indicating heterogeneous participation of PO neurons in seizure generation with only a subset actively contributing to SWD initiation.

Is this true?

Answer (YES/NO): NO